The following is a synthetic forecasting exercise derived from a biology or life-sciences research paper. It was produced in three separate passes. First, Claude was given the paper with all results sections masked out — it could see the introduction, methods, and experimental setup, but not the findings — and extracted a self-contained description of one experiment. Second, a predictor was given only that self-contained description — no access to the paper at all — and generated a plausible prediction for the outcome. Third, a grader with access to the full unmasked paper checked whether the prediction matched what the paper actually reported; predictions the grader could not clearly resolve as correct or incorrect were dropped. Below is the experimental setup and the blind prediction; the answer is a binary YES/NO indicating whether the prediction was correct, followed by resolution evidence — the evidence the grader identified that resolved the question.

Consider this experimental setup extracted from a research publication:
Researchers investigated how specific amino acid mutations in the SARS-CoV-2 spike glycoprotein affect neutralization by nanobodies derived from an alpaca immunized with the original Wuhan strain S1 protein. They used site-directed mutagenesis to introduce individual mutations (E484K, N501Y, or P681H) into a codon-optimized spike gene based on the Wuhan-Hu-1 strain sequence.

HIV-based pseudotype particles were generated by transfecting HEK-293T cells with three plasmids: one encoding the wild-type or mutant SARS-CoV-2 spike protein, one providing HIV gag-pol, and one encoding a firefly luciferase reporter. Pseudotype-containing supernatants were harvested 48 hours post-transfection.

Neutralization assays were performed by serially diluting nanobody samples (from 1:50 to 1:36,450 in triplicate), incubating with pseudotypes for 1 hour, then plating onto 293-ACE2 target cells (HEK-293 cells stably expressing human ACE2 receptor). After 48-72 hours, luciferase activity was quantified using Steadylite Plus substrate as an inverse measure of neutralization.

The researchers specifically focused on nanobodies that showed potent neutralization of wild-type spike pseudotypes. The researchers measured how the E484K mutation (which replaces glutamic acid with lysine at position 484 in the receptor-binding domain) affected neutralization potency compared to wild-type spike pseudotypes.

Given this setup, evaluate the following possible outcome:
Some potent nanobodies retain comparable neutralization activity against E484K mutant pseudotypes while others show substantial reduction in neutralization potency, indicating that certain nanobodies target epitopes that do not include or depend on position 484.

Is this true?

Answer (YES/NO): YES